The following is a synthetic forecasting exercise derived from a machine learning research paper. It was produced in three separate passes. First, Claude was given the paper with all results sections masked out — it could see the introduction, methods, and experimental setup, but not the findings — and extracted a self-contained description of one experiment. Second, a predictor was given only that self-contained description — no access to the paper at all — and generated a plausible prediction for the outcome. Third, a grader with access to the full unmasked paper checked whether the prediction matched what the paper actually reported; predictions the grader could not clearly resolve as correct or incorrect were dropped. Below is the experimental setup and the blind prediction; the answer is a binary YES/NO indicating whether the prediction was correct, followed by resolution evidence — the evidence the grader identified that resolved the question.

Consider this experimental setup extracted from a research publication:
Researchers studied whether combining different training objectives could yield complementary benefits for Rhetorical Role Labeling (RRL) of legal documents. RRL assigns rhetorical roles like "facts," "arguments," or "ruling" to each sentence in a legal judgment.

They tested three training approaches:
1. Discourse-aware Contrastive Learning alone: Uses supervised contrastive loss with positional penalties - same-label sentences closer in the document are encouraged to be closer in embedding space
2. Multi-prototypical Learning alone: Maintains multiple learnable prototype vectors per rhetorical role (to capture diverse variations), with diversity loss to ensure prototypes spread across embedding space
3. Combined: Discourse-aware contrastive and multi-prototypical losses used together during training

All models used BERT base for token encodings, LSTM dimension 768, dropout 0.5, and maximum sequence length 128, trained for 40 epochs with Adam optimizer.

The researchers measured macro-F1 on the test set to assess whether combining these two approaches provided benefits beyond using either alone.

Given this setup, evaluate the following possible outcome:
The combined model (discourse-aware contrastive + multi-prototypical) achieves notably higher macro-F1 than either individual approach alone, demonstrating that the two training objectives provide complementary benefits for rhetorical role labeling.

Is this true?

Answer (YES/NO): YES